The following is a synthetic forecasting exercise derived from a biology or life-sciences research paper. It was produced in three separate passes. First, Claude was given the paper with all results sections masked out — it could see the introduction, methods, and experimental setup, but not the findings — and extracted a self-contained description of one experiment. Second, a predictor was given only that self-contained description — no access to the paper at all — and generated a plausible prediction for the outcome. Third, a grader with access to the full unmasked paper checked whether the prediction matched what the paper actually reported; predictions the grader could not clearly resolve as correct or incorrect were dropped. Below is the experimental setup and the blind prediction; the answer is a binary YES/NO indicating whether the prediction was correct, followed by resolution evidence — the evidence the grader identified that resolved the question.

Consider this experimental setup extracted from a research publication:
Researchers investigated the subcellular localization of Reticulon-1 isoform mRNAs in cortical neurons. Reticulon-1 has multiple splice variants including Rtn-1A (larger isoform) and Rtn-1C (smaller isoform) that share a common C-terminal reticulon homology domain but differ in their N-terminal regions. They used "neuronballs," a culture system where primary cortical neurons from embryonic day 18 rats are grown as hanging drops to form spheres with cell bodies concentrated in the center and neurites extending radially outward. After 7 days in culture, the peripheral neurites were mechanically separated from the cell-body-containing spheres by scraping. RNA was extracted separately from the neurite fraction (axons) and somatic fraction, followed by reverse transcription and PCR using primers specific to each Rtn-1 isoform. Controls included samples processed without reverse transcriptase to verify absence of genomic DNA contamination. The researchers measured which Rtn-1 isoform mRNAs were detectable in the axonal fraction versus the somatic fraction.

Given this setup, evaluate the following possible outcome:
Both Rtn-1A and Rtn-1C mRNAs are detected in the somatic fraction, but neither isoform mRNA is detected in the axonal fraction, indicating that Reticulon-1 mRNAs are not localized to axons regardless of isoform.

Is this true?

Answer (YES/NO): NO